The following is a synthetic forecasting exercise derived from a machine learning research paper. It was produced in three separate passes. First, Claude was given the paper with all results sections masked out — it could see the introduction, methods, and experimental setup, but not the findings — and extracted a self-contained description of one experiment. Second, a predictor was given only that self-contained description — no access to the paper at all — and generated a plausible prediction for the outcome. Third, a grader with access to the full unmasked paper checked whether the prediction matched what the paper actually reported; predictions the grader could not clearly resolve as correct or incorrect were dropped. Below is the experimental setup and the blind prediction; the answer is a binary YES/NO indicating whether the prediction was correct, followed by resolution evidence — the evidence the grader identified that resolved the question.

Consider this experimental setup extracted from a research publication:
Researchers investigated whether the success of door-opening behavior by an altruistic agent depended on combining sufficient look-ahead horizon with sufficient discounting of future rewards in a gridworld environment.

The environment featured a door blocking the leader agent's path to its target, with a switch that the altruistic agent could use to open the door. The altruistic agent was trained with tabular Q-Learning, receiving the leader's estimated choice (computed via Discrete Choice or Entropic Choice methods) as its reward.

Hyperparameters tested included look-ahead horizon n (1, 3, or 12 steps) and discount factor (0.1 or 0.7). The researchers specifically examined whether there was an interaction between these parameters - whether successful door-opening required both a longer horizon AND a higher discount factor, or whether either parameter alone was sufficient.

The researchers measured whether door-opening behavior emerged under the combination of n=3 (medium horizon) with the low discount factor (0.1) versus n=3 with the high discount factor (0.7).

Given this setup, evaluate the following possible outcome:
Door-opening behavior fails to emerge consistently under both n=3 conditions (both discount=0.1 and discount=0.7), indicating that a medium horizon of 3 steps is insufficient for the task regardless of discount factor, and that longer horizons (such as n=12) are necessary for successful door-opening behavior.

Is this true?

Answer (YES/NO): NO